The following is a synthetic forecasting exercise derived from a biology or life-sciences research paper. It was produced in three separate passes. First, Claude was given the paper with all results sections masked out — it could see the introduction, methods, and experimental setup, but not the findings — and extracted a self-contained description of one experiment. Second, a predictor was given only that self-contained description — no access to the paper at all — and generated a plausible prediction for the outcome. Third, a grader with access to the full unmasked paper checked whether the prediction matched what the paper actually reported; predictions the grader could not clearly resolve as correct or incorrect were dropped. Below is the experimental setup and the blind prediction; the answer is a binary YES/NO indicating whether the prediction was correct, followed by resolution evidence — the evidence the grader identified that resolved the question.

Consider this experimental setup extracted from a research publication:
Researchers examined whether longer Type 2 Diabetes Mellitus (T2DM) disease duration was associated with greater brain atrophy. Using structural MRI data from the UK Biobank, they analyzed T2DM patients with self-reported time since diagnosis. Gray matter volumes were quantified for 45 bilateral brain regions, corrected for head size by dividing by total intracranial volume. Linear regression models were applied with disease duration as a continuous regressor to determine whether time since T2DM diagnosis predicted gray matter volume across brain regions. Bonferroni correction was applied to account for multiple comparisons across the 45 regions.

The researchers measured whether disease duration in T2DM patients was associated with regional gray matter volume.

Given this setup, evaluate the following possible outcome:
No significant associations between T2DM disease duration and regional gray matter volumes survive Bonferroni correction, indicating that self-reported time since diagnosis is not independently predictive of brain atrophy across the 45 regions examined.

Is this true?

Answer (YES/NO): NO